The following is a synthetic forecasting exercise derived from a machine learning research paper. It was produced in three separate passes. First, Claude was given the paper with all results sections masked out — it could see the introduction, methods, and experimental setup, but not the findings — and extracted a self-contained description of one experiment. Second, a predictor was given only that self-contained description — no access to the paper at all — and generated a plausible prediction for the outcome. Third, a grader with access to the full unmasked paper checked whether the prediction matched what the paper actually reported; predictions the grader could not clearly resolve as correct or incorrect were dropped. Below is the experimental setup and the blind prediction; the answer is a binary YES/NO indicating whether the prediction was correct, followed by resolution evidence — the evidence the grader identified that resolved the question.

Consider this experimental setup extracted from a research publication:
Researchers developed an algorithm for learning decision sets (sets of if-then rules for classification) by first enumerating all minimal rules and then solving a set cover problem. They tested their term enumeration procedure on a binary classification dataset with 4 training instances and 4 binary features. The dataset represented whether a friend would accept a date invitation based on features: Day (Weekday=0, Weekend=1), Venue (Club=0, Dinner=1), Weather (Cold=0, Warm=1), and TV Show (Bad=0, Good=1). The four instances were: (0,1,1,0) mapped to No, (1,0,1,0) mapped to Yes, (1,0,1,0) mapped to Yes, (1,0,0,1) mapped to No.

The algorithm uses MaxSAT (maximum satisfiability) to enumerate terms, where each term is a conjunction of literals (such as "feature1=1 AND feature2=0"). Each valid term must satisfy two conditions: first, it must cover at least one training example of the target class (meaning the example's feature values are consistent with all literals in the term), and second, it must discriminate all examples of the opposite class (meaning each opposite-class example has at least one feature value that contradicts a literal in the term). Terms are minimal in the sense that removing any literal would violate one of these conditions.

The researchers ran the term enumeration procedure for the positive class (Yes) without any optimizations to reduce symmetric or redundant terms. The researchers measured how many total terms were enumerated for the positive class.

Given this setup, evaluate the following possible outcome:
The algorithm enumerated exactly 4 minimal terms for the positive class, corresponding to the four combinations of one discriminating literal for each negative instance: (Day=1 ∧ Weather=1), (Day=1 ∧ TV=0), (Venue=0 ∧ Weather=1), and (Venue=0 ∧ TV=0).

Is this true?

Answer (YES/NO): YES